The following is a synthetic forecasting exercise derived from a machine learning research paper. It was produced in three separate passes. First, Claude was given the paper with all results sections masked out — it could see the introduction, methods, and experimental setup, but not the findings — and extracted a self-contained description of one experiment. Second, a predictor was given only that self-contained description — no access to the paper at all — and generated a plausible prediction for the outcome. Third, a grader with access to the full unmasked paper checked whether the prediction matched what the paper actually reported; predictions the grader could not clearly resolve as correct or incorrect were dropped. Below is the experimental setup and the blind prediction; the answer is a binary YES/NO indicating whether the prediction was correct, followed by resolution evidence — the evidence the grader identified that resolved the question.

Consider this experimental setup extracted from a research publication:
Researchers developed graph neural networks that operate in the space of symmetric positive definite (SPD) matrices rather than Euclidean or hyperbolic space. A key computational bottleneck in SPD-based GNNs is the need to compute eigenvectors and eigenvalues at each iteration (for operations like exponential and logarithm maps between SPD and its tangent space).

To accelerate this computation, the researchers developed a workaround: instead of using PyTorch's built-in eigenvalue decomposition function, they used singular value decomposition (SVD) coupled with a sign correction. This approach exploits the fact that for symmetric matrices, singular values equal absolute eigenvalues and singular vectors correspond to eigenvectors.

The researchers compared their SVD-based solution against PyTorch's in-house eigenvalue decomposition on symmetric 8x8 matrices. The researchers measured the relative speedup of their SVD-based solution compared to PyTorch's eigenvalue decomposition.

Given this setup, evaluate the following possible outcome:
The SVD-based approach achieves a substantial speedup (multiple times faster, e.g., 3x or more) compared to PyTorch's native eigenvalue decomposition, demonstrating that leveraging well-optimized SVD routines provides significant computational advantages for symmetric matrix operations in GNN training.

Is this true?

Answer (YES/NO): YES